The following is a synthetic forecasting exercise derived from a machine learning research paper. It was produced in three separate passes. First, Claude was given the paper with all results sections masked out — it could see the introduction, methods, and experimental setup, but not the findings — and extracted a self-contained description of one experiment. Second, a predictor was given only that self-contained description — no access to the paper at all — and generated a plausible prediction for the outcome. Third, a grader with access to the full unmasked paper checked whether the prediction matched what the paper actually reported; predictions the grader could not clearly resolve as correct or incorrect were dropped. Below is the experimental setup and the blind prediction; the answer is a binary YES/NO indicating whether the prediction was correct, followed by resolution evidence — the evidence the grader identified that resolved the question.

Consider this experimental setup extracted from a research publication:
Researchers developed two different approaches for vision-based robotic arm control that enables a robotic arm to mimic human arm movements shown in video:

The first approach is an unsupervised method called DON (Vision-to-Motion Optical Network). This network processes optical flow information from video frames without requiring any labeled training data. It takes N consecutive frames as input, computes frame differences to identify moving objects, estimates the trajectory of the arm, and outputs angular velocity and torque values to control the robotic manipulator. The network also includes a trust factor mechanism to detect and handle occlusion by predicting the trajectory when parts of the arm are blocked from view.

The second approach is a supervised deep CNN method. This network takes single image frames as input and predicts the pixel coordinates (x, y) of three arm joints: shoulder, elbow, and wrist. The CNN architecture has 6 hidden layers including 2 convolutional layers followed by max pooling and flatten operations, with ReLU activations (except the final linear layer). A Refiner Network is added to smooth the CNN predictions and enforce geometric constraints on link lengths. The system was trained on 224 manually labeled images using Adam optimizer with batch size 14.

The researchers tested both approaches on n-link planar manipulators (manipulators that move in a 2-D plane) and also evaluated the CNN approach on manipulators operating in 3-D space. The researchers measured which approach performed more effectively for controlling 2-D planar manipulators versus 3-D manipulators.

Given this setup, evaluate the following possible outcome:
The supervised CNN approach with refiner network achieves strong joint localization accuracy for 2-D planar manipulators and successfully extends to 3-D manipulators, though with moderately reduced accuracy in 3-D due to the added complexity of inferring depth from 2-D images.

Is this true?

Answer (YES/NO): NO